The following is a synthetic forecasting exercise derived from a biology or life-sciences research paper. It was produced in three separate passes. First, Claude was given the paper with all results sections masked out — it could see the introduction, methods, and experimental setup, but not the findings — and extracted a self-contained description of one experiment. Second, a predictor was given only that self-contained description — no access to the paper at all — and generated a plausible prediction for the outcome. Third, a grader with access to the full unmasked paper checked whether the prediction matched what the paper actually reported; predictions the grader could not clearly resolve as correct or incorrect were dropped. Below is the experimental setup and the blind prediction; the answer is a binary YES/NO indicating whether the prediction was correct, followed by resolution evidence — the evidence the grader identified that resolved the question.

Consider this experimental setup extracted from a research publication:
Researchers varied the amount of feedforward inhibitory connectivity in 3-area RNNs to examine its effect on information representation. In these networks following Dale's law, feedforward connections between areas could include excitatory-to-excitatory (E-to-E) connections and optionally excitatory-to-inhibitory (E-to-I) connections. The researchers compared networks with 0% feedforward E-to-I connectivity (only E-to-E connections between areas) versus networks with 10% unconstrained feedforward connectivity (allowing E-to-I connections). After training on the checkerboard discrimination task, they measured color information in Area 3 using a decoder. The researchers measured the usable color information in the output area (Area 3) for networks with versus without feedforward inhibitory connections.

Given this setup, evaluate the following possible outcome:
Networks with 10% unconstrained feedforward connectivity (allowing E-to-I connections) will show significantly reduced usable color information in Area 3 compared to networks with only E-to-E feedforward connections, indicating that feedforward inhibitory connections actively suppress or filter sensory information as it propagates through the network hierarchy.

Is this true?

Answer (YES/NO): NO